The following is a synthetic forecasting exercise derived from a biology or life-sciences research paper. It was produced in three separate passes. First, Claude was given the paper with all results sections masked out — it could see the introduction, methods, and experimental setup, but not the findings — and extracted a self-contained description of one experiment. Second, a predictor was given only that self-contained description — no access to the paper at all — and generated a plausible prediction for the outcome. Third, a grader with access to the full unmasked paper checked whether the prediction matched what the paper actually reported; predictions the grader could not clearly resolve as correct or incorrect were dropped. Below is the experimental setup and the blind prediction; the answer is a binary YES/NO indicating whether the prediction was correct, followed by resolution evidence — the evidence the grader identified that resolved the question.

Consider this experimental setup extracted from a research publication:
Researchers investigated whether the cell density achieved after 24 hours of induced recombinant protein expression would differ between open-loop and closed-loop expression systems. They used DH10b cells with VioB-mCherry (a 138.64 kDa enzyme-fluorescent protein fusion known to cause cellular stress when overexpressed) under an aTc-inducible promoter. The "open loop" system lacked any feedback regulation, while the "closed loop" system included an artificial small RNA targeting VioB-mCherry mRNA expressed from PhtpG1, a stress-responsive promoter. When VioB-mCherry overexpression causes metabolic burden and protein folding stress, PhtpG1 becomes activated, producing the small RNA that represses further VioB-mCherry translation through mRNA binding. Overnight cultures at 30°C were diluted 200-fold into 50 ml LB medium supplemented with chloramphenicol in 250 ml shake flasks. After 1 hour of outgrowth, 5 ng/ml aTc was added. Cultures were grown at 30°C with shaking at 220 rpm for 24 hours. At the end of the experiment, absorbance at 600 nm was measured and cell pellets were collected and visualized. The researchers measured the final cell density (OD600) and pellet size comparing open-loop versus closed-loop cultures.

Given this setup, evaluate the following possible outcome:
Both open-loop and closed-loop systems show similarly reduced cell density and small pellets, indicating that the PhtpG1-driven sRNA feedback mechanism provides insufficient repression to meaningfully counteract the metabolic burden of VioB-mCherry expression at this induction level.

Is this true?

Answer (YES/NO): NO